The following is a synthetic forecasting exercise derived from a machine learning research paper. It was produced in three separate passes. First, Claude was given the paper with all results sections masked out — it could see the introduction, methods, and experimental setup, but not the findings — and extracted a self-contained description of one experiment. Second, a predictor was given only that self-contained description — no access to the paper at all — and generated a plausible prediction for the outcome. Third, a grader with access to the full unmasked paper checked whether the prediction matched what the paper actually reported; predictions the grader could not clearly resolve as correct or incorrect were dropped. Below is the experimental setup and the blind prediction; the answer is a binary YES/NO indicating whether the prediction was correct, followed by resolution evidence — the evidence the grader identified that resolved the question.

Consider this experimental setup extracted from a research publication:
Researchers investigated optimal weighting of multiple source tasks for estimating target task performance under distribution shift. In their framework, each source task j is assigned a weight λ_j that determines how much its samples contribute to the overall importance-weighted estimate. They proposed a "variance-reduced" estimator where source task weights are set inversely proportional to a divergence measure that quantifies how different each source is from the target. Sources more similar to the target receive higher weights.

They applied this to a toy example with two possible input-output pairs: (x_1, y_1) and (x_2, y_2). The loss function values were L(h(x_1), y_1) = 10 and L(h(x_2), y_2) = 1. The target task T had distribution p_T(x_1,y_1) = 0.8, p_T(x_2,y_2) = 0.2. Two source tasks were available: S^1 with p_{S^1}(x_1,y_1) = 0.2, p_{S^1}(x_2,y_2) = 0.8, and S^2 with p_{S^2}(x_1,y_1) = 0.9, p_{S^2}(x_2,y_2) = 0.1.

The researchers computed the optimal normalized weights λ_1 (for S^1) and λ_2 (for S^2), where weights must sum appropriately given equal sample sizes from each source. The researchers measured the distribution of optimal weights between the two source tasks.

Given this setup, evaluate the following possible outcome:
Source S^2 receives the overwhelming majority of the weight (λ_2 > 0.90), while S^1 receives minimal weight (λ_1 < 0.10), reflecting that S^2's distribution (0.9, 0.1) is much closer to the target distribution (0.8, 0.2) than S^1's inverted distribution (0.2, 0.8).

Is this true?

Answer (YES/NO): YES